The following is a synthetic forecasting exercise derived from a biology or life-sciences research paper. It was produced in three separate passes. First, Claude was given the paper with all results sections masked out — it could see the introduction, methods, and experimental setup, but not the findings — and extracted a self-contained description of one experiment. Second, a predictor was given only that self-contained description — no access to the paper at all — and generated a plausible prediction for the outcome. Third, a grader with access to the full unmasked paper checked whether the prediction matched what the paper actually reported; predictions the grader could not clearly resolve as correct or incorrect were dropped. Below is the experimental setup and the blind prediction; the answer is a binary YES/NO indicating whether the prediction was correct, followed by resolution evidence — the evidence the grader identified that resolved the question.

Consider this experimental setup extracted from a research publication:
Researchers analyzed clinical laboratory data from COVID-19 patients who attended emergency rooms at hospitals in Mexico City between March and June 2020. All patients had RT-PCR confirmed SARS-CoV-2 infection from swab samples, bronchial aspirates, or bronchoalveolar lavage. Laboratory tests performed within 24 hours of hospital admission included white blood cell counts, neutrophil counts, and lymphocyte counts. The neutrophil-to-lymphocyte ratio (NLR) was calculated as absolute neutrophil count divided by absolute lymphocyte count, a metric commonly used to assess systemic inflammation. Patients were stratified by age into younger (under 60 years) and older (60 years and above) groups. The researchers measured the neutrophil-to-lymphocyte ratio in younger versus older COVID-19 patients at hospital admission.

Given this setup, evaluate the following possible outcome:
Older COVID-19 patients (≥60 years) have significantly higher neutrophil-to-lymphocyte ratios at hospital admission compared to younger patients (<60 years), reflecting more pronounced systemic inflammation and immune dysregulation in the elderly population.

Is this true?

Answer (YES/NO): YES